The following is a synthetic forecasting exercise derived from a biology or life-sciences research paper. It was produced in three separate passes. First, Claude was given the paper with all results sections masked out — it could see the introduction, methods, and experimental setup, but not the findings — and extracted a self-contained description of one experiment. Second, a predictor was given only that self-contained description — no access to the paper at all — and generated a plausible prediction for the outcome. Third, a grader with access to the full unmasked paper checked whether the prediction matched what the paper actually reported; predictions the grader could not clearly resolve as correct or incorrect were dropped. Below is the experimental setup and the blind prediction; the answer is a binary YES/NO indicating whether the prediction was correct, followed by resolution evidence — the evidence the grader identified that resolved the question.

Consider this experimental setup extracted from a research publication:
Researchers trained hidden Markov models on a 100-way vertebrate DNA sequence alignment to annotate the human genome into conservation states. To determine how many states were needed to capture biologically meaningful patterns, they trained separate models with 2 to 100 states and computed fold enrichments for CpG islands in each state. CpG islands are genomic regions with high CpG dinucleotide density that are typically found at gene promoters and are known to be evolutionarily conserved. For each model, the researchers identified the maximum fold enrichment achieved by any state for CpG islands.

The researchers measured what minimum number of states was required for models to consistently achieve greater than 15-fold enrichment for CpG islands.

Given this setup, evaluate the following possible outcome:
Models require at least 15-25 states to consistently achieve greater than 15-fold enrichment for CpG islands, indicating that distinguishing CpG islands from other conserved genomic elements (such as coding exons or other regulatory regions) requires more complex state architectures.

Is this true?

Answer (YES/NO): NO